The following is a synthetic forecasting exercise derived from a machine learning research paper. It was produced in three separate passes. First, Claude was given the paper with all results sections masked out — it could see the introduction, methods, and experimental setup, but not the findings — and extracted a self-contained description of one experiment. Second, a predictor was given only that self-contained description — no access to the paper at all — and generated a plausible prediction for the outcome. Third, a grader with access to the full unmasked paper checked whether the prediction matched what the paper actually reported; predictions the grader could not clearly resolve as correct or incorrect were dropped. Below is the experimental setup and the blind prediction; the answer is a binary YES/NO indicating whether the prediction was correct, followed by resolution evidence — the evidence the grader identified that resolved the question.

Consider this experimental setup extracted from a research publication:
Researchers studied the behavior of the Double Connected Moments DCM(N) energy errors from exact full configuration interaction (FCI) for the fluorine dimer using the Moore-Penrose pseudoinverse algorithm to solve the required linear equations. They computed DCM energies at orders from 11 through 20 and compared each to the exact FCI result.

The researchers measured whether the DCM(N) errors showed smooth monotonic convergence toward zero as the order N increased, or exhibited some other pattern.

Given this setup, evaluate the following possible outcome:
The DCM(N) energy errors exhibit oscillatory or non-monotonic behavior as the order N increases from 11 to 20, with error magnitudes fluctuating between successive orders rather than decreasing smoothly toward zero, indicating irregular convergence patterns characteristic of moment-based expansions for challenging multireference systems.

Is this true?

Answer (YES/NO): YES